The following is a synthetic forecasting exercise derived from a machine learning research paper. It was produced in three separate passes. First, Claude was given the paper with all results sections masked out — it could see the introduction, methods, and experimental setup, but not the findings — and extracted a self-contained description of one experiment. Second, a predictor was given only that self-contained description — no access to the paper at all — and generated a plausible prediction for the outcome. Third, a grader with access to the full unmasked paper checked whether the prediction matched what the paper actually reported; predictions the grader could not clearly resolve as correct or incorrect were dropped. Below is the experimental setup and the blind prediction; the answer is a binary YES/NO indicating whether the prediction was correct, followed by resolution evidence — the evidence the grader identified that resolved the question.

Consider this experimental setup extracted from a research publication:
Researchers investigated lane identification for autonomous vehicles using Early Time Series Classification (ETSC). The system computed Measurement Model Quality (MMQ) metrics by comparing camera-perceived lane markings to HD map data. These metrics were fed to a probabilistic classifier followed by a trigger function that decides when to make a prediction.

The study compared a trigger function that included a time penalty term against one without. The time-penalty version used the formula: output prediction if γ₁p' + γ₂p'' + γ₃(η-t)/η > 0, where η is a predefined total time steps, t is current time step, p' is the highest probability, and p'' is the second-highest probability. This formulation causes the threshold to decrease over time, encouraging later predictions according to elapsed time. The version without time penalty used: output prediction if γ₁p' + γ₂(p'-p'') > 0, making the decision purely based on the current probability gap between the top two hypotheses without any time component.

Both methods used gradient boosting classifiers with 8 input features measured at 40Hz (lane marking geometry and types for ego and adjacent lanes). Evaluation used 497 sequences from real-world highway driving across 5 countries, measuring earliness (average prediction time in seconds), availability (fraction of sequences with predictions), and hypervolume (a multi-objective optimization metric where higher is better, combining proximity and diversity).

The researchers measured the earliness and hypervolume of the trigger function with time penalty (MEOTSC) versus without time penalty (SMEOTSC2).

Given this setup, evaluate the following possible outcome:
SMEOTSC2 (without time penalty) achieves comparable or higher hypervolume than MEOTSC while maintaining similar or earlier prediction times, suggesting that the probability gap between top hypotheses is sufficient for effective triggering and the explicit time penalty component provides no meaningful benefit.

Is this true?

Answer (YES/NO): YES